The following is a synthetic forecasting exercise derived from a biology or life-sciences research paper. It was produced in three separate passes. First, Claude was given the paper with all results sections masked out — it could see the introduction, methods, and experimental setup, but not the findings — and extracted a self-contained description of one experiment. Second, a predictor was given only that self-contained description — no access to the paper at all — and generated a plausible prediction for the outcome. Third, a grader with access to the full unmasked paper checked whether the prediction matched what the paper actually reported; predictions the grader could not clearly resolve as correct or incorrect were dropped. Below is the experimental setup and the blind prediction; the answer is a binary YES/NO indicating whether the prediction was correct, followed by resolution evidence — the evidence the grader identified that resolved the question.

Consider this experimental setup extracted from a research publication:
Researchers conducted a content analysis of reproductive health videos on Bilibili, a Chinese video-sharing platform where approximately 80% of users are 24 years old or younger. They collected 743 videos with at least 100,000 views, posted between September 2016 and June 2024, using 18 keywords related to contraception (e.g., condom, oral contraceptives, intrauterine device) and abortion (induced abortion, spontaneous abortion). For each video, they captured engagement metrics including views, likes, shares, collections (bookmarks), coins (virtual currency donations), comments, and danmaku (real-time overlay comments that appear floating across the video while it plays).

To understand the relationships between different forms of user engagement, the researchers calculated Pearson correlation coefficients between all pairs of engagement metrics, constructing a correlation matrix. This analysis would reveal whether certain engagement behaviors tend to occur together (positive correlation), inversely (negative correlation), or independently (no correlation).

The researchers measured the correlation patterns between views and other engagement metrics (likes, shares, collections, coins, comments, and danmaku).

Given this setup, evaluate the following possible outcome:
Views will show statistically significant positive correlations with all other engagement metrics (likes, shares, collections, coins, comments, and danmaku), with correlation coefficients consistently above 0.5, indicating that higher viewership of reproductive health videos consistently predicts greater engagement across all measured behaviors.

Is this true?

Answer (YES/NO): NO